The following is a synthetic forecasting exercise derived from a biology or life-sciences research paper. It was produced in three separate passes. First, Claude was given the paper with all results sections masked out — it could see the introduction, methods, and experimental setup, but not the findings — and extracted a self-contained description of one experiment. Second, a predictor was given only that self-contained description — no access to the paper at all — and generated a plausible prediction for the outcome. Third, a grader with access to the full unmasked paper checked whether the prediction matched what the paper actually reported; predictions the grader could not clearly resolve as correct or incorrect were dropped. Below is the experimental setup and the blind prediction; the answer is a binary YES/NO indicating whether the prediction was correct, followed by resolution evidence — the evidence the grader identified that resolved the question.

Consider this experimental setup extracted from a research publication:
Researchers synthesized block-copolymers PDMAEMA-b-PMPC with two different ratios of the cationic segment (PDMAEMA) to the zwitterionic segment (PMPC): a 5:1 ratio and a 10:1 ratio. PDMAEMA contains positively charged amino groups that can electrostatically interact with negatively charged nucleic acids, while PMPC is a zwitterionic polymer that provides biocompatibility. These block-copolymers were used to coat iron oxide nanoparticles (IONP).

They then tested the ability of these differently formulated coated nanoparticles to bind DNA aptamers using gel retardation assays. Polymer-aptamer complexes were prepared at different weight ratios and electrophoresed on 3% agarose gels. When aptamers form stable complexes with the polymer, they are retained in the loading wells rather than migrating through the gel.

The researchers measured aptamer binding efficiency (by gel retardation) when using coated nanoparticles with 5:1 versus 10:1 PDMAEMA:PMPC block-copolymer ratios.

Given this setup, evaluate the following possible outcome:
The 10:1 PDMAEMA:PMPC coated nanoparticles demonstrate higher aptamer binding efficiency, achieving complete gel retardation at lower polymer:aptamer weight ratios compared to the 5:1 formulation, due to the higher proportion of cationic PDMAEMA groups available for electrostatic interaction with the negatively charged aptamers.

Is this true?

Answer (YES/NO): YES